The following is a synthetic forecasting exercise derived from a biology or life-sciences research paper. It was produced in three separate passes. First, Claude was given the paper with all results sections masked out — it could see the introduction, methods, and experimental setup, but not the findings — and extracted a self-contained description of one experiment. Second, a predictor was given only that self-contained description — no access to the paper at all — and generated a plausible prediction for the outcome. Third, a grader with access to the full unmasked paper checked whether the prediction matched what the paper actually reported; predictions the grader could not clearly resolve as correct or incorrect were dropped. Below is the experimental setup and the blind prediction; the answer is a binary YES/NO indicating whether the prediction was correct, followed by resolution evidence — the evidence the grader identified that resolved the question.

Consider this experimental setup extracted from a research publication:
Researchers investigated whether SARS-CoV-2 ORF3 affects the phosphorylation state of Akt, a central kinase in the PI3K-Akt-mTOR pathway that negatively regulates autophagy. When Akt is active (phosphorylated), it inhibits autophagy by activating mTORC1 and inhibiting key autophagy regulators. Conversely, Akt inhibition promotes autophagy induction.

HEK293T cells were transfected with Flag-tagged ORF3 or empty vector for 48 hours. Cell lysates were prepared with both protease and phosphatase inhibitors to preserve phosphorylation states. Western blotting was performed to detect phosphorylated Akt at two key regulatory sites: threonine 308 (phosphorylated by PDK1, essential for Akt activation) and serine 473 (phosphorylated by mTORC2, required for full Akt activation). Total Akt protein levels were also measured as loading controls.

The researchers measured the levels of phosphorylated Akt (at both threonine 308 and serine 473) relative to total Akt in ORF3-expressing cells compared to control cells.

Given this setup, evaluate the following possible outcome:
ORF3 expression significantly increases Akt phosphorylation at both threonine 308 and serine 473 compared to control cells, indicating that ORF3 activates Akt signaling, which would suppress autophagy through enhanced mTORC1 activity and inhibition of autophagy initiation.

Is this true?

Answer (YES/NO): NO